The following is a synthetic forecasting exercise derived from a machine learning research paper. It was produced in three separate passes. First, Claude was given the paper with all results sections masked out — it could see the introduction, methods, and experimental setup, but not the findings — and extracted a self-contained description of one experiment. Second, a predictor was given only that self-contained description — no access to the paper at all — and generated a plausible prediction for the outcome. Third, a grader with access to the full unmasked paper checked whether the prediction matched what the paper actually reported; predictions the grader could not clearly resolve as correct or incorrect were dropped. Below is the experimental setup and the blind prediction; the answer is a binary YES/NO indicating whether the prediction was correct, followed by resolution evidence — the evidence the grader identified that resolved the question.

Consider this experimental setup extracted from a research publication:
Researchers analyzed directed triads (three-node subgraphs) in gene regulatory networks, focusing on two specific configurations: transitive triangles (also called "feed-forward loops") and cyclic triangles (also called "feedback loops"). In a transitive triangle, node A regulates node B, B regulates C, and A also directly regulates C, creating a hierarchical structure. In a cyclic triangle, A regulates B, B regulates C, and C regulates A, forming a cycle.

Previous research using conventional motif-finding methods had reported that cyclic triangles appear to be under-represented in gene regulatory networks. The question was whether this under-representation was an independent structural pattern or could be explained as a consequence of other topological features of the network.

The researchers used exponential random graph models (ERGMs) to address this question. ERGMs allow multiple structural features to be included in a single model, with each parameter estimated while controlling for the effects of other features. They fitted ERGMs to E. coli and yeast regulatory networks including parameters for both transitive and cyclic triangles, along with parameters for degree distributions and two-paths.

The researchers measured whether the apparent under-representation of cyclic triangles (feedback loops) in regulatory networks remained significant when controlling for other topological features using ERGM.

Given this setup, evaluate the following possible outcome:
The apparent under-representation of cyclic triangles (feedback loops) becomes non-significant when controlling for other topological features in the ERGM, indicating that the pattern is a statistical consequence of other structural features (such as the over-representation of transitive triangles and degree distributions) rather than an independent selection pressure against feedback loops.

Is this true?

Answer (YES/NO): YES